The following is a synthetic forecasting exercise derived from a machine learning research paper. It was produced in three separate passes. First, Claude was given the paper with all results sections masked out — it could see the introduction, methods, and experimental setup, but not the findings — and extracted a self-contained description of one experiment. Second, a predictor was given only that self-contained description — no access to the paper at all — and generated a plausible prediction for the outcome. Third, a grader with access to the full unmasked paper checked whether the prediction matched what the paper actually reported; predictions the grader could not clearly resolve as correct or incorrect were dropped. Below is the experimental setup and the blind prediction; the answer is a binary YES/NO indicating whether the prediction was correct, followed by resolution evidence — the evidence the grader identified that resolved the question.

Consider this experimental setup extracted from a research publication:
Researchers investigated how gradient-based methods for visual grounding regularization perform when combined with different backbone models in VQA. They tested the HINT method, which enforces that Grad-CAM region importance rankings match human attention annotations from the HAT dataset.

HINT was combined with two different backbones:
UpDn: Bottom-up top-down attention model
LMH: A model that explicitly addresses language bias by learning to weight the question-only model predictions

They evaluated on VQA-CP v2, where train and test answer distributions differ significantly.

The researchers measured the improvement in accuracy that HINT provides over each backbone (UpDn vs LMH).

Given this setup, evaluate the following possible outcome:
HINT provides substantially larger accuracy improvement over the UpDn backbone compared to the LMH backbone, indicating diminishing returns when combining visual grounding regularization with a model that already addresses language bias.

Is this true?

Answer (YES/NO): YES